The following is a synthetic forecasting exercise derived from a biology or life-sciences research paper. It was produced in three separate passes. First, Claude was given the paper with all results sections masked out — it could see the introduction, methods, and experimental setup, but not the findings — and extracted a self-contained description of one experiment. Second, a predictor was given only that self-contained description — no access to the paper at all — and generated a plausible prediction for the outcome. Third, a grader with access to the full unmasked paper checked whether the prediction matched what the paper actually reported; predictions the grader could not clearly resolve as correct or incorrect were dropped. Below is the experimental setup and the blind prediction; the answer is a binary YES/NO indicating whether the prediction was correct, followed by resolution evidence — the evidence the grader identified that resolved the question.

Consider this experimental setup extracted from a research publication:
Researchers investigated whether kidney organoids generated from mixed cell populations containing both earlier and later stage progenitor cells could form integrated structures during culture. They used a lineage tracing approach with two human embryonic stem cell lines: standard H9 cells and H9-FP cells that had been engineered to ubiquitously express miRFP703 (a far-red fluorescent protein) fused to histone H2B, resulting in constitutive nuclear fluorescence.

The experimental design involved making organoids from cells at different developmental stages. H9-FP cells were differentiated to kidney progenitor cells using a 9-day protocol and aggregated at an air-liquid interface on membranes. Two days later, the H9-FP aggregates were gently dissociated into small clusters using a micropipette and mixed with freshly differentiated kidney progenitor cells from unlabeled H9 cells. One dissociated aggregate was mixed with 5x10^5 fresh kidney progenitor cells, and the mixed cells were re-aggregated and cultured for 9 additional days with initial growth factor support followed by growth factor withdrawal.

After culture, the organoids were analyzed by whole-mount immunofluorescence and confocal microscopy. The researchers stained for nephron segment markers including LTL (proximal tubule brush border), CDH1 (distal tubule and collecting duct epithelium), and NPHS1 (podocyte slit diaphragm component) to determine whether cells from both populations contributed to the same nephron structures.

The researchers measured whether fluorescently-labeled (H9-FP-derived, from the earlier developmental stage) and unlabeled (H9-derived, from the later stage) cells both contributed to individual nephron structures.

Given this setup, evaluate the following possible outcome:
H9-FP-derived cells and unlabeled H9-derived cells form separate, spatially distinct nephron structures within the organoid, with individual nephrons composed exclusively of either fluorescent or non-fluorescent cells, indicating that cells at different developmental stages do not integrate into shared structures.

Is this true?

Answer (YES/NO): NO